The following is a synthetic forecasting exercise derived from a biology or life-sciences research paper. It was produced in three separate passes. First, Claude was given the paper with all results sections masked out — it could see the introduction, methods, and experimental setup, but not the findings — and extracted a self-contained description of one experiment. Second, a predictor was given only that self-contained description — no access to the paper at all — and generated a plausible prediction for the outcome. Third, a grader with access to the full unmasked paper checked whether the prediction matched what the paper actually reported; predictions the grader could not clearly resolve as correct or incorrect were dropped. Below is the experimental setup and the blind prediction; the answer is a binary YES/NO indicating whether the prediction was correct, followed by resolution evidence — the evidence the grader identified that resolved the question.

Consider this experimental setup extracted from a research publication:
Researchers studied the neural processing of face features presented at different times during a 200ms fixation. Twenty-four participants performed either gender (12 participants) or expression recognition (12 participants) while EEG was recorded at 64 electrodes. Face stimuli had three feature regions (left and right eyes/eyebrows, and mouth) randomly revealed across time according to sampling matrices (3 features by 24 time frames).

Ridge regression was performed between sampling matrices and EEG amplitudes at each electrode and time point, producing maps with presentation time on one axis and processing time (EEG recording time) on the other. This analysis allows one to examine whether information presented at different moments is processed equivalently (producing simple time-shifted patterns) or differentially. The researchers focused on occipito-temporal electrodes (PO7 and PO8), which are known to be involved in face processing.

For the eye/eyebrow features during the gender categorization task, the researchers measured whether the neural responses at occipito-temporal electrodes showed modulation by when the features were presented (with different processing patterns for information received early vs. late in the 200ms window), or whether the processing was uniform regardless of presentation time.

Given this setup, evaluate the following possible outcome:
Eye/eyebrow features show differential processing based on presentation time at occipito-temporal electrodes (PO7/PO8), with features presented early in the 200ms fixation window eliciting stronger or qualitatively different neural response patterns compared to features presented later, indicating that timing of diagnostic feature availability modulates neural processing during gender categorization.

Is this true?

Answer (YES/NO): YES